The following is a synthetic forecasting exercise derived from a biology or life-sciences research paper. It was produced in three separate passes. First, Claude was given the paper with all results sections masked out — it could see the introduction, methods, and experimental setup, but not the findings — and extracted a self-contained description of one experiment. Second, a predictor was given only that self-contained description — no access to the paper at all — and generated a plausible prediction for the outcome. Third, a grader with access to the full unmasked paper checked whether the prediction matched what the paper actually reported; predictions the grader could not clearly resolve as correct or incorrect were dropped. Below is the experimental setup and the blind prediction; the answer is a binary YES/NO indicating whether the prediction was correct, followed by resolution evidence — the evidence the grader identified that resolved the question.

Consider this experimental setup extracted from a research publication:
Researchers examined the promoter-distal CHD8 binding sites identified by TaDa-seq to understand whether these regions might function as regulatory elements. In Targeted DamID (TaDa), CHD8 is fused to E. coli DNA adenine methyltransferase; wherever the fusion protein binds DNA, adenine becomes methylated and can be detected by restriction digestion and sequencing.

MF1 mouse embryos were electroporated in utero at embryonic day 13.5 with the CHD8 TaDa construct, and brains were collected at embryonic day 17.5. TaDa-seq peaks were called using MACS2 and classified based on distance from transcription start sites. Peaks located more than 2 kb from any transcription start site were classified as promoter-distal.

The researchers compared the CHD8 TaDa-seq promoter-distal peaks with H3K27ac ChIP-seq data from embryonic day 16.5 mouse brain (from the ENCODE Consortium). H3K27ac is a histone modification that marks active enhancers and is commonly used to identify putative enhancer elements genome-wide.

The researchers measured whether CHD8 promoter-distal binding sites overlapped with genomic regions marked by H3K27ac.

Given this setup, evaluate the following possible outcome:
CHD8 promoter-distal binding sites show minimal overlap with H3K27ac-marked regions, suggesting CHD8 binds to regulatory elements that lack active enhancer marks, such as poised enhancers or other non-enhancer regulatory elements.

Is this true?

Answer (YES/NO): NO